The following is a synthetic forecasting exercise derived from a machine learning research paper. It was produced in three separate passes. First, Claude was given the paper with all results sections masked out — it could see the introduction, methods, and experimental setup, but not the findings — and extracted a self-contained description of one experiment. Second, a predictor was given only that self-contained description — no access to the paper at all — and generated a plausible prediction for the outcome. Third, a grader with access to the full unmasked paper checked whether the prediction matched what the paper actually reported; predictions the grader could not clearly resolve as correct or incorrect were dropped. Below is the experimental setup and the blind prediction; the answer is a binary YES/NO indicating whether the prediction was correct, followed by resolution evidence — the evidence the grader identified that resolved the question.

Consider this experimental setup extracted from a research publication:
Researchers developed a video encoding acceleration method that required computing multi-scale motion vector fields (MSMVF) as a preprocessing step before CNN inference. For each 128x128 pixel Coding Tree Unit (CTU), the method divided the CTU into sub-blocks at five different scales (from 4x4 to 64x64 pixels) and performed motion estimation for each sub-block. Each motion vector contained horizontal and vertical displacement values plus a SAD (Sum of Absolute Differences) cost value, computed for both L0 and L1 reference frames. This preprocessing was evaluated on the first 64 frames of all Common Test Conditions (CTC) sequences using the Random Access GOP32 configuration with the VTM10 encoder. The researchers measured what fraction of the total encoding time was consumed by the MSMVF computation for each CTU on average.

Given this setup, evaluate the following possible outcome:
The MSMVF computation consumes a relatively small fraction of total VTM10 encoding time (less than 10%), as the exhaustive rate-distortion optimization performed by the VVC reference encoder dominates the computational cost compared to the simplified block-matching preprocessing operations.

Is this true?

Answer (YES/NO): YES